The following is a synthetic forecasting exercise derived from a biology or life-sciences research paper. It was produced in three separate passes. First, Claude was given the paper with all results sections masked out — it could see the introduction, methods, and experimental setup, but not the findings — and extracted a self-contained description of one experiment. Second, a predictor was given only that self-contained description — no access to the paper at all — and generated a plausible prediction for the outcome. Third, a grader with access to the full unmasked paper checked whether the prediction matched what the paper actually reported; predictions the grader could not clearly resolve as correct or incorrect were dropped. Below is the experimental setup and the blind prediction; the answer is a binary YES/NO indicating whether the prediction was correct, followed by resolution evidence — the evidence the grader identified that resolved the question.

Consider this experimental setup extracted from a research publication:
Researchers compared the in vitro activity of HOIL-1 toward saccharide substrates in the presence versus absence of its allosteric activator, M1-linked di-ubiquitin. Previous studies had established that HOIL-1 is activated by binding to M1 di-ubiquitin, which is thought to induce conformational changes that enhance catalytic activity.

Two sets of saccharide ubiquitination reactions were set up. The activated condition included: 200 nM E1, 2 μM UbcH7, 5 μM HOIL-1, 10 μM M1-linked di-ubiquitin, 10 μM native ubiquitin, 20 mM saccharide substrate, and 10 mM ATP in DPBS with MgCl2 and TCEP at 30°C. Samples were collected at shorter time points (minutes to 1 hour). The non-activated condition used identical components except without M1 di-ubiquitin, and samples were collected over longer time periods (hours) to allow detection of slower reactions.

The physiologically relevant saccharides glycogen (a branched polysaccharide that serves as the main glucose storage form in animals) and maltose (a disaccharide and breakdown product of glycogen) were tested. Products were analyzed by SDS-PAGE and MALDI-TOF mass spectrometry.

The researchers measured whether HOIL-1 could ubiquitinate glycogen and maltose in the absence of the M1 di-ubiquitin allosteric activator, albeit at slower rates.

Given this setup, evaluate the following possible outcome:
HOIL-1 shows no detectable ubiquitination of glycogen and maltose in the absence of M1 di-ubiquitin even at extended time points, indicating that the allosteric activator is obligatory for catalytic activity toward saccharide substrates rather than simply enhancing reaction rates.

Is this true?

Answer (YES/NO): NO